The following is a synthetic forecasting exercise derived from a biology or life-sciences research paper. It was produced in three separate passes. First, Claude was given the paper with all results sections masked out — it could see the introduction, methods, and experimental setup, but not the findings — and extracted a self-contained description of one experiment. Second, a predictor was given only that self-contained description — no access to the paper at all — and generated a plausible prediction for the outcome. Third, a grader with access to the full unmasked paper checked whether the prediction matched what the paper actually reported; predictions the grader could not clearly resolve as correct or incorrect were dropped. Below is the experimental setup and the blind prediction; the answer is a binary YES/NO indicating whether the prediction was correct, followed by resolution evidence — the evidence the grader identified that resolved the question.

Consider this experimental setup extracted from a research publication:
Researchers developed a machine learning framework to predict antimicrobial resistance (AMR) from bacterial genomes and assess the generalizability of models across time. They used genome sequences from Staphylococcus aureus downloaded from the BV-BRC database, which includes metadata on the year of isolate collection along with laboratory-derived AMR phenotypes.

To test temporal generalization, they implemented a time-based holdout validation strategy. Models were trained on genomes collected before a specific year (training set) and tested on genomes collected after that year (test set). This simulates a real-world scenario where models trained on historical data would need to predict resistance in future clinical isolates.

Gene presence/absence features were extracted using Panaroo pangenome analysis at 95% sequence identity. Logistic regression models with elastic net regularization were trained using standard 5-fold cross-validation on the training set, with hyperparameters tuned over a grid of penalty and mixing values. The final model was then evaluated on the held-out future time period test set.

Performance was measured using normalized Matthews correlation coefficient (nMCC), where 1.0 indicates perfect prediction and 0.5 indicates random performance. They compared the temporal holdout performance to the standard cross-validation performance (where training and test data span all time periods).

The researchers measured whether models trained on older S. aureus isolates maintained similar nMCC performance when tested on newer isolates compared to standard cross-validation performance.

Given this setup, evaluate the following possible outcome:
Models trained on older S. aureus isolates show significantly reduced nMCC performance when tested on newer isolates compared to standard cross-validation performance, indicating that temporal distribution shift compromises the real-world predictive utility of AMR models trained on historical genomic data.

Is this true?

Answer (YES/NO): YES